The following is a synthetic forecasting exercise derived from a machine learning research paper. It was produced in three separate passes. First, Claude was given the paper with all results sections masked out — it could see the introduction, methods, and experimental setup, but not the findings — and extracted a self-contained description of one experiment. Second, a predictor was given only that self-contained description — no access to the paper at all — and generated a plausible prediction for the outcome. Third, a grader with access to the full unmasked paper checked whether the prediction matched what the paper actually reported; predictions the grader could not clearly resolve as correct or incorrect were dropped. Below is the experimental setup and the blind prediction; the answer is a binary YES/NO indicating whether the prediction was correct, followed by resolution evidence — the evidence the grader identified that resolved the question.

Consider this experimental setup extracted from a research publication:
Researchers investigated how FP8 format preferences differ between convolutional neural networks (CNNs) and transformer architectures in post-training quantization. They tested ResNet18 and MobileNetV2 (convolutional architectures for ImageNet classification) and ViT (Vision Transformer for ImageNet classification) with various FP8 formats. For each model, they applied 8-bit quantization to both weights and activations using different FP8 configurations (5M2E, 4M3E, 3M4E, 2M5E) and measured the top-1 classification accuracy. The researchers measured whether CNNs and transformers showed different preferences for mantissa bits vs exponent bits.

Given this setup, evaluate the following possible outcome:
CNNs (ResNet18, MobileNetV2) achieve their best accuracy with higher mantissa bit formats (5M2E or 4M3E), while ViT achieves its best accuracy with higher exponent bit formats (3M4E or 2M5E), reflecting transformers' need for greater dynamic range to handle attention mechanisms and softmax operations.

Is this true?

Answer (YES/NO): YES